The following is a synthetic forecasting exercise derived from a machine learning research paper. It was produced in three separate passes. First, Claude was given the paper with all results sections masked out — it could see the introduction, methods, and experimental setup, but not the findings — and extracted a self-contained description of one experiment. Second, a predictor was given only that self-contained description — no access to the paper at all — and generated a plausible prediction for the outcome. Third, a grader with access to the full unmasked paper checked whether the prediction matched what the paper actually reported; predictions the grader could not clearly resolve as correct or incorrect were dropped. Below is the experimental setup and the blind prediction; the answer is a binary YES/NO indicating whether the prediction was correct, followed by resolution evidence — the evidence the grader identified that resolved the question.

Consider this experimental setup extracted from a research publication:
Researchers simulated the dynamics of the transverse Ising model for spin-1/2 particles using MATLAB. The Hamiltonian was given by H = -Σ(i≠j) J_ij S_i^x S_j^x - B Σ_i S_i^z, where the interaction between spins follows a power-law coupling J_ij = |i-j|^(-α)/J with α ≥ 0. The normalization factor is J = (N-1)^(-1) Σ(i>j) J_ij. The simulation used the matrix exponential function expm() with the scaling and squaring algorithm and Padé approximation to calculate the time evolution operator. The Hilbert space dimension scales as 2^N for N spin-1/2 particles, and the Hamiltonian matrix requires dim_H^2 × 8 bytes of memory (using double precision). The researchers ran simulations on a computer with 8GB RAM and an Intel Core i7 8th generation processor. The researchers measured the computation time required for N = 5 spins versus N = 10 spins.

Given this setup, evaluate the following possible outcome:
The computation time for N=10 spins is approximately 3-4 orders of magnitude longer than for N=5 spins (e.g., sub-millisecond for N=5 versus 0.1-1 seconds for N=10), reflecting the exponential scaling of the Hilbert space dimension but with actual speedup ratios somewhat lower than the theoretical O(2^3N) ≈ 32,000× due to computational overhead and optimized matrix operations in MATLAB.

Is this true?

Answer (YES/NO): NO